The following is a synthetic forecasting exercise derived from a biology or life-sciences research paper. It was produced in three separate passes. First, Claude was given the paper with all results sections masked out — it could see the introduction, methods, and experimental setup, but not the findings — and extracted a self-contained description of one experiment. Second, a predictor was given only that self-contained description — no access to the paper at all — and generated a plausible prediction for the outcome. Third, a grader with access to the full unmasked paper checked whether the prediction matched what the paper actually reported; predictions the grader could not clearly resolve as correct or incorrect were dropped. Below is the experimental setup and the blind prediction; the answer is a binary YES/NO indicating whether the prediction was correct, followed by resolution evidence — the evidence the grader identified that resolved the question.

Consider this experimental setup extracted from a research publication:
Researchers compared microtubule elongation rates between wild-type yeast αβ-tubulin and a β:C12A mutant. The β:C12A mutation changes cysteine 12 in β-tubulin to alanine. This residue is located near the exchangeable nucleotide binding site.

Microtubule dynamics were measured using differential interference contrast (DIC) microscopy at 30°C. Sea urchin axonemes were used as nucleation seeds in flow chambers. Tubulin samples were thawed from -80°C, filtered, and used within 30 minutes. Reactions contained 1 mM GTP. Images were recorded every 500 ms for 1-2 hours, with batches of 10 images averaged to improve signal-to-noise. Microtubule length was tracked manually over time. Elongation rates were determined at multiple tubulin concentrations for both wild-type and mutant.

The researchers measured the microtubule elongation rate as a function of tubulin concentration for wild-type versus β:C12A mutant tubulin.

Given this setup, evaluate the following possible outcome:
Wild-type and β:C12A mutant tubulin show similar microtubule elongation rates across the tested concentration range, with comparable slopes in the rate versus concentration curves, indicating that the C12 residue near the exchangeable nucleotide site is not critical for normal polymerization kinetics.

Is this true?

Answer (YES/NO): YES